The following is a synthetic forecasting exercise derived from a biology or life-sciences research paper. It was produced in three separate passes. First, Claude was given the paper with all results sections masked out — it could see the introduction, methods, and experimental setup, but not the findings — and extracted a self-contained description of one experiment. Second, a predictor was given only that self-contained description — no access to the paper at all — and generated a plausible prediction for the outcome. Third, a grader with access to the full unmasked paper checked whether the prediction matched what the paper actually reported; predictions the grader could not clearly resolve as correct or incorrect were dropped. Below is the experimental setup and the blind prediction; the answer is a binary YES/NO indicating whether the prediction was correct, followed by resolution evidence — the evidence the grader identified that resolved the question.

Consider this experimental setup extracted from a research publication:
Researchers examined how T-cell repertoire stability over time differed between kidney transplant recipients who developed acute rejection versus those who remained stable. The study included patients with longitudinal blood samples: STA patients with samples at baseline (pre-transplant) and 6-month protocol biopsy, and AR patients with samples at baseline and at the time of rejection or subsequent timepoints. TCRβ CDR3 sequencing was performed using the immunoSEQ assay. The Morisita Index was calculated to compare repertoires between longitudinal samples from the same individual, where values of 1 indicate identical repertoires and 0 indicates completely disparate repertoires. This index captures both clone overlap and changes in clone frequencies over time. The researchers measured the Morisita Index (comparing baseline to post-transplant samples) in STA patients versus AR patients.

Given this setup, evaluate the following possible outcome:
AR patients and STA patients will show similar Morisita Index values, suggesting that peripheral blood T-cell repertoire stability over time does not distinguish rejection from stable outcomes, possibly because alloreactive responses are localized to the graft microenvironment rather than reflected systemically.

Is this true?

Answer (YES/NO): NO